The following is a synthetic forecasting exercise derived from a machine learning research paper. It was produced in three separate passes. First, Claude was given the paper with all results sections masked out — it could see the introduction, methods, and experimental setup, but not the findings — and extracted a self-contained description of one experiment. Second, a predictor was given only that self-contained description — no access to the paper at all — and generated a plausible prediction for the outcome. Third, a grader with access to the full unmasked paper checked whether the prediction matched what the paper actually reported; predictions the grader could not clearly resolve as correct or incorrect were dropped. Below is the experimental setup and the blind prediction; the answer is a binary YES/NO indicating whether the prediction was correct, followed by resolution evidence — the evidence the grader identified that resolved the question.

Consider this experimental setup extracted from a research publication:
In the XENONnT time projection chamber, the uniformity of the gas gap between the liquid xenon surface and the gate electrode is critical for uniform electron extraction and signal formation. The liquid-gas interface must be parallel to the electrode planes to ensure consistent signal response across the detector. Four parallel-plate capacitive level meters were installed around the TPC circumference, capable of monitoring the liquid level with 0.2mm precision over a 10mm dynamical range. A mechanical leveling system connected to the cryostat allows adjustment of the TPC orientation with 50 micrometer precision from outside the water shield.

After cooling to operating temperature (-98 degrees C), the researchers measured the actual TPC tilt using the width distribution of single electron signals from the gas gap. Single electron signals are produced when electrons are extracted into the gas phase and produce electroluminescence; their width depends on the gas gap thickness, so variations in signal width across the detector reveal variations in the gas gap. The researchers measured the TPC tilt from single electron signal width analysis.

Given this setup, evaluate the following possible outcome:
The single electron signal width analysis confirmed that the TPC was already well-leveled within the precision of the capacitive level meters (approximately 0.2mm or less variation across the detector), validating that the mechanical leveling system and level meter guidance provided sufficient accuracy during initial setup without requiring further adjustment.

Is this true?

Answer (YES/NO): NO